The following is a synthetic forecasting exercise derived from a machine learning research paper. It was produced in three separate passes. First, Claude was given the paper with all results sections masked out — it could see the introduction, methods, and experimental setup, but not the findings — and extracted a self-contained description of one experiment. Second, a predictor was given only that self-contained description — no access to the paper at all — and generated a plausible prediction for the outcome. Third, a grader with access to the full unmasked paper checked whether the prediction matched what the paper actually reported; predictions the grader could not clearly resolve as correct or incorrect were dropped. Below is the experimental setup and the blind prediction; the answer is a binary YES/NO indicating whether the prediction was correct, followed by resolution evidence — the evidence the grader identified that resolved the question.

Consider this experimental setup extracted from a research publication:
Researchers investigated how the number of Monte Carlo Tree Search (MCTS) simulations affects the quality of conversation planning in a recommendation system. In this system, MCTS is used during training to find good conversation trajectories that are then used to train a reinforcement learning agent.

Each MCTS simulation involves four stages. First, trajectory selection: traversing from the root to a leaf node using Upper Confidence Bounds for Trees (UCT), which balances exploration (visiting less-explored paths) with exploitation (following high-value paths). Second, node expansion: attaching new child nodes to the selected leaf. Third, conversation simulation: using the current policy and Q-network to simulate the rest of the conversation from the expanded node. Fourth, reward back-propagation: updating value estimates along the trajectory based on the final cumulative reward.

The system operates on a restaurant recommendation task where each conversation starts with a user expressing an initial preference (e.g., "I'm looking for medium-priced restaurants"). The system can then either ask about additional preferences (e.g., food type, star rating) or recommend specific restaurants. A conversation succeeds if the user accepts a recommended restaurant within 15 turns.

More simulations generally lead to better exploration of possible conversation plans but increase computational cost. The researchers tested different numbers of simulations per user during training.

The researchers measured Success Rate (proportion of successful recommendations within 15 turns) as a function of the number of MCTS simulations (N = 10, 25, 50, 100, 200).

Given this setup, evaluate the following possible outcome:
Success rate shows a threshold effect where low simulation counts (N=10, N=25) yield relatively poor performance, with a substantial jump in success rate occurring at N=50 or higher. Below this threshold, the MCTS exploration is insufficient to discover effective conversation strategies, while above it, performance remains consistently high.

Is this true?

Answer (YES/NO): NO